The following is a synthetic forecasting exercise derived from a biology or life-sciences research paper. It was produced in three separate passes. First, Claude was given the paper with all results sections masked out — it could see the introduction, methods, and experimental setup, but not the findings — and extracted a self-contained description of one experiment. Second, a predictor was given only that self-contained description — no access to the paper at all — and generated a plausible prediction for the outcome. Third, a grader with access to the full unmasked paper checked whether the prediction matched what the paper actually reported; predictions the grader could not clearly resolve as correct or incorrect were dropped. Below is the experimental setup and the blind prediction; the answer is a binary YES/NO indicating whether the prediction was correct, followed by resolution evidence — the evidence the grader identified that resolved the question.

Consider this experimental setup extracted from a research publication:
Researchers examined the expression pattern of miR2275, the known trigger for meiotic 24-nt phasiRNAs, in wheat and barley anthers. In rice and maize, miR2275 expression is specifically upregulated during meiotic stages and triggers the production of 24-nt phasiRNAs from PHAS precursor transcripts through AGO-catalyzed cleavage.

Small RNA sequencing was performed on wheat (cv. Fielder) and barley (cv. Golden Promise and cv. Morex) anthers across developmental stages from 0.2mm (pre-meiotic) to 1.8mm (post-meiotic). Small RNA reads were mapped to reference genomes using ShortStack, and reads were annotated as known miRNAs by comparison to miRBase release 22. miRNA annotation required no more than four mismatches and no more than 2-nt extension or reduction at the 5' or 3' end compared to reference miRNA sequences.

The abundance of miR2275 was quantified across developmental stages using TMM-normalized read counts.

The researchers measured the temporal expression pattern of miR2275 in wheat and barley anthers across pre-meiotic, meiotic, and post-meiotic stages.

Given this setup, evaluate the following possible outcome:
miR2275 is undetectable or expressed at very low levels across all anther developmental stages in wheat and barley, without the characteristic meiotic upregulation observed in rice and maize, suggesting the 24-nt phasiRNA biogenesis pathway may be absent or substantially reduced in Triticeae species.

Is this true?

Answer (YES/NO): NO